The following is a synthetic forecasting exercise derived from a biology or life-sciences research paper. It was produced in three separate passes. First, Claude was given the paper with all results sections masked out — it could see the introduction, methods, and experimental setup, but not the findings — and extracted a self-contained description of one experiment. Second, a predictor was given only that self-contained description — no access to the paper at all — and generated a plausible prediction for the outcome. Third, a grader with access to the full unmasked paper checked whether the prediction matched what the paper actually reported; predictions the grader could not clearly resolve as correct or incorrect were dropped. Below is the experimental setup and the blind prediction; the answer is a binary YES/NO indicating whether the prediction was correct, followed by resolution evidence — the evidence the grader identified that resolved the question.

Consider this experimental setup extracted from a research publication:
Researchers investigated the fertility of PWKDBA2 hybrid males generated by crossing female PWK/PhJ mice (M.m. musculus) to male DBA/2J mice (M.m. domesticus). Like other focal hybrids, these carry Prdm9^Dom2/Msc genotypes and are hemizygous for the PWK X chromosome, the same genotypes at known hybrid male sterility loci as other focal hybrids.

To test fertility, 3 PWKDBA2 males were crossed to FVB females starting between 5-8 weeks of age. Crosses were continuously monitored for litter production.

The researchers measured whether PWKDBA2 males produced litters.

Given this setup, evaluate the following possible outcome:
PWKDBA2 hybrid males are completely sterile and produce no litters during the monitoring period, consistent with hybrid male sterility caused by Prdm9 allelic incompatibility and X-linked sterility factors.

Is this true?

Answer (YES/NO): NO